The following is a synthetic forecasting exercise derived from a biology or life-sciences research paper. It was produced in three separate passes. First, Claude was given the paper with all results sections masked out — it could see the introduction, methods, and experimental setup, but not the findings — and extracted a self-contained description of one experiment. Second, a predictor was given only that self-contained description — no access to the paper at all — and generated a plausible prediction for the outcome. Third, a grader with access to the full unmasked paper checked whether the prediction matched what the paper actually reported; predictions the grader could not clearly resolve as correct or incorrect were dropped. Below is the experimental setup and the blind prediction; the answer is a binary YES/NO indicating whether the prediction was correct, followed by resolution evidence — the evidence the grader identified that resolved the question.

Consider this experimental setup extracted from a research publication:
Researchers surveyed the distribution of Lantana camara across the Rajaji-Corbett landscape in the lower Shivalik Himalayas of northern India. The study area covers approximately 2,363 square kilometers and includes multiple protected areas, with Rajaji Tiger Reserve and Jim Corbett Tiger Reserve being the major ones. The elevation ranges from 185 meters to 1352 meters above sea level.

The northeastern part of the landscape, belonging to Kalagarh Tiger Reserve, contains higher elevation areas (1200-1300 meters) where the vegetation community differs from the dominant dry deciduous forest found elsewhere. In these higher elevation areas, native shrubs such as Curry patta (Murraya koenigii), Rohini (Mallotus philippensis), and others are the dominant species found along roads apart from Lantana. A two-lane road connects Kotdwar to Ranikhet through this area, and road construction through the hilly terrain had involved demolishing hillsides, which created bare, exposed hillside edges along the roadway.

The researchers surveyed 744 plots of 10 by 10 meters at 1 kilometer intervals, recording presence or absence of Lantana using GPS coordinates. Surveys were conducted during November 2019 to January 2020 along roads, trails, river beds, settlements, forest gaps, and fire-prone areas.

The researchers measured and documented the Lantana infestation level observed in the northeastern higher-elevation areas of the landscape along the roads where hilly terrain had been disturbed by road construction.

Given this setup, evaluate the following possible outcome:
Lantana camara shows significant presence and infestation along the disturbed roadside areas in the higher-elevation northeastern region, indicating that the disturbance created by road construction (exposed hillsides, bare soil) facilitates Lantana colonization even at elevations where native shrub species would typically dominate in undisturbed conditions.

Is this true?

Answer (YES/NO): YES